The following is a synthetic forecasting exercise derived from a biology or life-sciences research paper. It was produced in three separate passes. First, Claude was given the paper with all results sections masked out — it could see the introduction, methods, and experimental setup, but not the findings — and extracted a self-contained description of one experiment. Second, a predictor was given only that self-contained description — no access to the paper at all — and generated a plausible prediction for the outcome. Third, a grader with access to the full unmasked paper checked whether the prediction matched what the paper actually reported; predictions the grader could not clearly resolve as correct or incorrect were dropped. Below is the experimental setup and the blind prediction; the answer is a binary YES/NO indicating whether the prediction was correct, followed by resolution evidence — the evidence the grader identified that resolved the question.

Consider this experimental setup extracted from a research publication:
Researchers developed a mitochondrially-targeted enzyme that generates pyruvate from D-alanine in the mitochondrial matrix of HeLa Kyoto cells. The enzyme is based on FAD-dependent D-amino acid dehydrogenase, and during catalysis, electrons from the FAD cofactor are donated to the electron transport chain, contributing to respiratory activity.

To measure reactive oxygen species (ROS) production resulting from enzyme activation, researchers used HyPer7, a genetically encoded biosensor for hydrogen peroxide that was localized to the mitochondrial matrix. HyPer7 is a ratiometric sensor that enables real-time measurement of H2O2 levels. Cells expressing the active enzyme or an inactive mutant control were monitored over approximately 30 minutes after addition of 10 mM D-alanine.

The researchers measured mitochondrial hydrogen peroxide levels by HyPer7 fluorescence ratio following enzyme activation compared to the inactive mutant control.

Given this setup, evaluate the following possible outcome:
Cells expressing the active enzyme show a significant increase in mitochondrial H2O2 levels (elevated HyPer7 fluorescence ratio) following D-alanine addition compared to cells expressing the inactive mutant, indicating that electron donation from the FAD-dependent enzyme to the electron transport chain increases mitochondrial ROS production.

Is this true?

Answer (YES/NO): NO